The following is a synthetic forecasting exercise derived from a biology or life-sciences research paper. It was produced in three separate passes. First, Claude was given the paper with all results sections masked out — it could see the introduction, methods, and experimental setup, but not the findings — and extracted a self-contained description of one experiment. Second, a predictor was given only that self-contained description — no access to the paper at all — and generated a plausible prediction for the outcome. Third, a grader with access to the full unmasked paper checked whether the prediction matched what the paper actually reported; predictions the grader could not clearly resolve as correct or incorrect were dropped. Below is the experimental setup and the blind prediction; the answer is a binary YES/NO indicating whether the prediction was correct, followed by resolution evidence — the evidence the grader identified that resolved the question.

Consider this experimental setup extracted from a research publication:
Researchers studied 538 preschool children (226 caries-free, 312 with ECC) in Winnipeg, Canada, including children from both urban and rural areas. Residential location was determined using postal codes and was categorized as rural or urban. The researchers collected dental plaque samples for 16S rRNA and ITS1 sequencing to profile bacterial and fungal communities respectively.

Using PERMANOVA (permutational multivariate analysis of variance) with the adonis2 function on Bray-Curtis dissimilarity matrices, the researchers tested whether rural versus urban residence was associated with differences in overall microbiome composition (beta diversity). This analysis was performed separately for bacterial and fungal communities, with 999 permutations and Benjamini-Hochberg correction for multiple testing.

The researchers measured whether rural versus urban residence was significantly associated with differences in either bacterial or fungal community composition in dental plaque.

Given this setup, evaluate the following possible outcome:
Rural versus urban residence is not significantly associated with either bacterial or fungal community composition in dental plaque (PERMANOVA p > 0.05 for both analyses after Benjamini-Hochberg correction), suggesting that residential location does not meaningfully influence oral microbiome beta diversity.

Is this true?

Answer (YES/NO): NO